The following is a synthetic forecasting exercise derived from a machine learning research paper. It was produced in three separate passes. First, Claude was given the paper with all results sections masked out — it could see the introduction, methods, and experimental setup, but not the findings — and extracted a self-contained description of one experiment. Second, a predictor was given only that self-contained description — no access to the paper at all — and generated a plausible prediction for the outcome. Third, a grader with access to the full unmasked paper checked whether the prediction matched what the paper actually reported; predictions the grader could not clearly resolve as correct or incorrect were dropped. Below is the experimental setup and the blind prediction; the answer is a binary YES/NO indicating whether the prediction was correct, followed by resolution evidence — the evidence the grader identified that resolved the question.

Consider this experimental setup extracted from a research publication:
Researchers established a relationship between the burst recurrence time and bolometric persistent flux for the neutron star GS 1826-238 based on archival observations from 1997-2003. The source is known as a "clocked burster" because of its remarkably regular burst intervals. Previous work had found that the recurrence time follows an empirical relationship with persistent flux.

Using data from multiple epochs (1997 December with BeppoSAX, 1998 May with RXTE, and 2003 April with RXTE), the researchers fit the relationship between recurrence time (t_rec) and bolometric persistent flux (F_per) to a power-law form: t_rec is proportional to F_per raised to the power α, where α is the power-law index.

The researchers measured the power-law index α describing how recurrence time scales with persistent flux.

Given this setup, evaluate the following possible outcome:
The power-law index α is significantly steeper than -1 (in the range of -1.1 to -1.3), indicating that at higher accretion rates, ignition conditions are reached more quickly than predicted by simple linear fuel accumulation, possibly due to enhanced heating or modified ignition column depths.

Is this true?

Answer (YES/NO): NO